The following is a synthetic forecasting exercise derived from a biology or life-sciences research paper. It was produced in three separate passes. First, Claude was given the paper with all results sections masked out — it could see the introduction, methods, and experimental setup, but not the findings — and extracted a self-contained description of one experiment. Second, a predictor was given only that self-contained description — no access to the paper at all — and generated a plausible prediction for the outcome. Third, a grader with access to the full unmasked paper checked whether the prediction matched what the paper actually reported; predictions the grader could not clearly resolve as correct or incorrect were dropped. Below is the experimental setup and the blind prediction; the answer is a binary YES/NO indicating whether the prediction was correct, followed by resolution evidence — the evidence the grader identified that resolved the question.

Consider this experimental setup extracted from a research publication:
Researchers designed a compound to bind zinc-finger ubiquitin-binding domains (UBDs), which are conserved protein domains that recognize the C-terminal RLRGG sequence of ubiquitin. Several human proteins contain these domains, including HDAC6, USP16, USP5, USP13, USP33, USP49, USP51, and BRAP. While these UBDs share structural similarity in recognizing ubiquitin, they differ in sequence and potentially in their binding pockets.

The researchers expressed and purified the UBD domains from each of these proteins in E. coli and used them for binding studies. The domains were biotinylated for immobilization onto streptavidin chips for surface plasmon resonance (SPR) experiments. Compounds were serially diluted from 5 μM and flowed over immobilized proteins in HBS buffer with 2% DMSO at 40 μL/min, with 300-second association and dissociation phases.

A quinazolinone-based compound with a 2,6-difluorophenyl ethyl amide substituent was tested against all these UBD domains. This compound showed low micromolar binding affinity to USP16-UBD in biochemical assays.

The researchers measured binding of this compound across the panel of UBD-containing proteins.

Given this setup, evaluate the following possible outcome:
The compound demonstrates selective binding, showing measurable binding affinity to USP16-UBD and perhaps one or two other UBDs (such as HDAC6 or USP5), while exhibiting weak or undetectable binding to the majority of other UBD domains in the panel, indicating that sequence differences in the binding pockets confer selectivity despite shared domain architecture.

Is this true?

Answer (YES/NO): YES